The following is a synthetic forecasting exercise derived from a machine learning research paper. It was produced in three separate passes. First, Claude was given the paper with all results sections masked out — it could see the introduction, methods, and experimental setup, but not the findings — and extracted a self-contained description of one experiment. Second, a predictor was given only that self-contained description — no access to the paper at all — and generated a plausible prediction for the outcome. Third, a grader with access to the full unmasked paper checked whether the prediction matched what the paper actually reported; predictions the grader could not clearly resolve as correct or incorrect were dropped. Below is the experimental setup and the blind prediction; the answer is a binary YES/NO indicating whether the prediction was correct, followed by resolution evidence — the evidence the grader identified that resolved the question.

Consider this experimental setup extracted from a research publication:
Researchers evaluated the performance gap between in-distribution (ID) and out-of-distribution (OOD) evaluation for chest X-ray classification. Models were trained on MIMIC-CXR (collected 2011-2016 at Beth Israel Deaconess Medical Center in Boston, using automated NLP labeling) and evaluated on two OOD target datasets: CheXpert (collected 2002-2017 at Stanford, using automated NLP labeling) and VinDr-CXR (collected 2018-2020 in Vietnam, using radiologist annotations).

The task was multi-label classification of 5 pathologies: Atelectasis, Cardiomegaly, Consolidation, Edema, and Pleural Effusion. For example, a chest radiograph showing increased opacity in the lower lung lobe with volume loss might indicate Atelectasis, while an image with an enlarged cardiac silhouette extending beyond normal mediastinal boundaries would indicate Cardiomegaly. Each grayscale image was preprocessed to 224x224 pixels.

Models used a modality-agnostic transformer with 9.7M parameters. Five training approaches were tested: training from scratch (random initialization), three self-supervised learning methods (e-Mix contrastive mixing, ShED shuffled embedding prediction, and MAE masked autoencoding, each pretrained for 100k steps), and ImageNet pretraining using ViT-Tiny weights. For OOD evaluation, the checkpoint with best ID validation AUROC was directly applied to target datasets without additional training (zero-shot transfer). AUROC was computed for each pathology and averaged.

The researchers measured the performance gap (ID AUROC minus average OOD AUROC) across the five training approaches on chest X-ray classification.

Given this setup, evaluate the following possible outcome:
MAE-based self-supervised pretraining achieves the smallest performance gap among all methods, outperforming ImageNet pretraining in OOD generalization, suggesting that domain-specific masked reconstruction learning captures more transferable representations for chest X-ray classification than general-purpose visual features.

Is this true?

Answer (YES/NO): NO